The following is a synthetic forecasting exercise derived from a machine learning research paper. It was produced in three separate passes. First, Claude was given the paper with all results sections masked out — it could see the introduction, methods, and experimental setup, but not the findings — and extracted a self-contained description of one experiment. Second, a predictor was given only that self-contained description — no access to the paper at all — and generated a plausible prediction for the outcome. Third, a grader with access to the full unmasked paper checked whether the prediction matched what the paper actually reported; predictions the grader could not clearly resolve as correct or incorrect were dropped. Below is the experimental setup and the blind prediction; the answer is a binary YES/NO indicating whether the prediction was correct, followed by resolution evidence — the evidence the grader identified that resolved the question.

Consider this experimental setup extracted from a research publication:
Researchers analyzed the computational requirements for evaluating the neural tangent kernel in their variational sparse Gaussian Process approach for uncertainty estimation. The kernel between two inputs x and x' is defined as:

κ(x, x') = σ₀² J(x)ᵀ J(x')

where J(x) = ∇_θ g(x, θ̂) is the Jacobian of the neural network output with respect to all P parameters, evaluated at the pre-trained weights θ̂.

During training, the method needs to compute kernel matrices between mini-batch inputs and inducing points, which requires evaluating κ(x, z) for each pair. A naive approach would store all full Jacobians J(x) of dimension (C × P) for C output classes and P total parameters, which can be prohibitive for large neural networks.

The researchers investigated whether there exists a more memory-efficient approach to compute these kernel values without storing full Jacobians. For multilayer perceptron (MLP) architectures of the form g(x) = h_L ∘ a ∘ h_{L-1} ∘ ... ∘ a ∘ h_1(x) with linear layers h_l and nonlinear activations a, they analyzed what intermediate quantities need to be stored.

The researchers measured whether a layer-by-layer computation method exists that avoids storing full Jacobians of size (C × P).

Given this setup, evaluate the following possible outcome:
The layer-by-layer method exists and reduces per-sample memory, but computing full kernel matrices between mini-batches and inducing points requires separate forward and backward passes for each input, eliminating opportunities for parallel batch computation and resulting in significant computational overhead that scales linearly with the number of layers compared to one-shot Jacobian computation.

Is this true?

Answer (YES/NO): NO